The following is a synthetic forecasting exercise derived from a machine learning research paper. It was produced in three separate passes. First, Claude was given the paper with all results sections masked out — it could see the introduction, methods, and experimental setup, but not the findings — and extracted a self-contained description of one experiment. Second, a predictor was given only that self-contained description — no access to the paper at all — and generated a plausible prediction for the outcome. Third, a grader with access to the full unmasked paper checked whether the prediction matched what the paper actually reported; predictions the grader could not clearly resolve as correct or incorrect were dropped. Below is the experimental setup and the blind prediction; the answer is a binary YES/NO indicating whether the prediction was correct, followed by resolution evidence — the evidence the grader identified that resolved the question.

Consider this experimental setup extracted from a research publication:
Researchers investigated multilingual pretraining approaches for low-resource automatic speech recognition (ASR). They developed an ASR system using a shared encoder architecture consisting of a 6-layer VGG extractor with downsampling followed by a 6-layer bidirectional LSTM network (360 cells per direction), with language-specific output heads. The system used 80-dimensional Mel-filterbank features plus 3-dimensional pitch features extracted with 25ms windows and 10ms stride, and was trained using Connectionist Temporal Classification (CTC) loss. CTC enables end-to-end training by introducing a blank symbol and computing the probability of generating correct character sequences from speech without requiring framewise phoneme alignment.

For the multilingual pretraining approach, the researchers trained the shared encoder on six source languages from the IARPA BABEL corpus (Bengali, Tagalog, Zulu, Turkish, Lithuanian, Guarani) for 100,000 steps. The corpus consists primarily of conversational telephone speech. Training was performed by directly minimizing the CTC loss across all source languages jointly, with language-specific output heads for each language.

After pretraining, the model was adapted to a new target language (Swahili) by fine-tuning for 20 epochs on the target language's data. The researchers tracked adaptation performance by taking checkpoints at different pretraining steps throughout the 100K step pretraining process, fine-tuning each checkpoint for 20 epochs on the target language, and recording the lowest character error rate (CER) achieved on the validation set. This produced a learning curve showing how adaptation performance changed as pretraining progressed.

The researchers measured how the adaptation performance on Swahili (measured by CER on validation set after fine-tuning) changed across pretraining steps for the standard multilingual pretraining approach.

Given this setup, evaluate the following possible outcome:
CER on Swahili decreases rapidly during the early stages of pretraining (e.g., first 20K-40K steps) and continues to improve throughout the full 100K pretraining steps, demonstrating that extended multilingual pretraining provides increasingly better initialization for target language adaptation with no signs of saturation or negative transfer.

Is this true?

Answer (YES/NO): NO